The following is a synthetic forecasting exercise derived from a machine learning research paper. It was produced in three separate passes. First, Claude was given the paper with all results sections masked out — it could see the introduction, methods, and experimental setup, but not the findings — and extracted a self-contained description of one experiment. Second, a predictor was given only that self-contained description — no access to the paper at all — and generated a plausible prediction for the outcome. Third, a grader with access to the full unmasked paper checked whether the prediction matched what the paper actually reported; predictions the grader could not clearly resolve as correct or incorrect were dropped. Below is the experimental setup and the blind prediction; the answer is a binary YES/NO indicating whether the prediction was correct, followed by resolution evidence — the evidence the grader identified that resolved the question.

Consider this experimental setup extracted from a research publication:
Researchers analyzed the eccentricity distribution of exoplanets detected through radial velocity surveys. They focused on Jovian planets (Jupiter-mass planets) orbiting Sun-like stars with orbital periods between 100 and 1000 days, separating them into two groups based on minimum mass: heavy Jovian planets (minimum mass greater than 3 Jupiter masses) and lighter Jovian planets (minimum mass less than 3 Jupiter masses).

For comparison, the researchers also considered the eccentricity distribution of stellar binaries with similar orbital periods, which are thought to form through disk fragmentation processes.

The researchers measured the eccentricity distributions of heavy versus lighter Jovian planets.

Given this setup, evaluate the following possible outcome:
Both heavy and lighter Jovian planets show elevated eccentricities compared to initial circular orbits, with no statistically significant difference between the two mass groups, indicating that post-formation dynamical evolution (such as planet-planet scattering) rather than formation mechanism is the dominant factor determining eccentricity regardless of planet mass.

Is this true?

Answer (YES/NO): NO